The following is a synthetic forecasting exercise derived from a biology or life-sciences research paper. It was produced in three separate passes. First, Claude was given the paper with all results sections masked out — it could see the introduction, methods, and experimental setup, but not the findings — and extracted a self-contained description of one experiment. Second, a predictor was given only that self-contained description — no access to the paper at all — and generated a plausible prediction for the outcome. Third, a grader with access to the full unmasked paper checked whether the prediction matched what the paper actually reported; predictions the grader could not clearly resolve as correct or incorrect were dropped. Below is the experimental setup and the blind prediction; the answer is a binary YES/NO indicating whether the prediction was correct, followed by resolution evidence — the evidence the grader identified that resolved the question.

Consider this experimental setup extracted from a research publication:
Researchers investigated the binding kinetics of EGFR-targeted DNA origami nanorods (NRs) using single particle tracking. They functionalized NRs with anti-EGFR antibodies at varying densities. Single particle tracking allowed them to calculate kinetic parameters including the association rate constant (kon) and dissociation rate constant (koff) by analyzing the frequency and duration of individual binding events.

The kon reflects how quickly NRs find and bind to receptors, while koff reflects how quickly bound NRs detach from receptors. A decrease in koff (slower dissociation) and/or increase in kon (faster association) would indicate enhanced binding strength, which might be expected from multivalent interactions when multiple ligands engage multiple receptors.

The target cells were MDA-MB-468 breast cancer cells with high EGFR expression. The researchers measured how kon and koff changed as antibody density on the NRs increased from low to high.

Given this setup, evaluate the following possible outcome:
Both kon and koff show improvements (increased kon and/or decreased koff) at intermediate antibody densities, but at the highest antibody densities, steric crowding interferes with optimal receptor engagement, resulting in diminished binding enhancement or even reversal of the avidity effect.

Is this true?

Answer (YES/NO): NO